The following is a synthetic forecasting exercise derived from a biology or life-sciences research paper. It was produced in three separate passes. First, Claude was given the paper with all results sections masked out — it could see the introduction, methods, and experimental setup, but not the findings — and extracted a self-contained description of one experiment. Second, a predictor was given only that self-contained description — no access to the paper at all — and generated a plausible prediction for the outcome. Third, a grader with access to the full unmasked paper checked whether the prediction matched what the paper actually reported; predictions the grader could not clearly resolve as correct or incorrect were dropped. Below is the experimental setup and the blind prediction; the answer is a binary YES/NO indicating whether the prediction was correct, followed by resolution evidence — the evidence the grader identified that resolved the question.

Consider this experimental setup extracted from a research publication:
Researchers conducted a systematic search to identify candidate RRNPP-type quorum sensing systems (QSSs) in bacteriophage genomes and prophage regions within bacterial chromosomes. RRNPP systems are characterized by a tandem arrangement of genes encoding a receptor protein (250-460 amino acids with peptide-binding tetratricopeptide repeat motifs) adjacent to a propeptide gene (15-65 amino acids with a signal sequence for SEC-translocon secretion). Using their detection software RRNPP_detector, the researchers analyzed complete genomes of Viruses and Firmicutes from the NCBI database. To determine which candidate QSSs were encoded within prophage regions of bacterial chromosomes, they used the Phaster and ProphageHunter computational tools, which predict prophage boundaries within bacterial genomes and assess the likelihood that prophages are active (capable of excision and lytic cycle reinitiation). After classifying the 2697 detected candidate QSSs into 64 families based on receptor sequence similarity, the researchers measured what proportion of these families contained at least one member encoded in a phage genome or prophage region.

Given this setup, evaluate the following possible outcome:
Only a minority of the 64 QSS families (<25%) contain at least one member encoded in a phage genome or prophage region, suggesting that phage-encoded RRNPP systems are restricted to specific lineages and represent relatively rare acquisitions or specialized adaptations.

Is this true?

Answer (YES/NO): NO